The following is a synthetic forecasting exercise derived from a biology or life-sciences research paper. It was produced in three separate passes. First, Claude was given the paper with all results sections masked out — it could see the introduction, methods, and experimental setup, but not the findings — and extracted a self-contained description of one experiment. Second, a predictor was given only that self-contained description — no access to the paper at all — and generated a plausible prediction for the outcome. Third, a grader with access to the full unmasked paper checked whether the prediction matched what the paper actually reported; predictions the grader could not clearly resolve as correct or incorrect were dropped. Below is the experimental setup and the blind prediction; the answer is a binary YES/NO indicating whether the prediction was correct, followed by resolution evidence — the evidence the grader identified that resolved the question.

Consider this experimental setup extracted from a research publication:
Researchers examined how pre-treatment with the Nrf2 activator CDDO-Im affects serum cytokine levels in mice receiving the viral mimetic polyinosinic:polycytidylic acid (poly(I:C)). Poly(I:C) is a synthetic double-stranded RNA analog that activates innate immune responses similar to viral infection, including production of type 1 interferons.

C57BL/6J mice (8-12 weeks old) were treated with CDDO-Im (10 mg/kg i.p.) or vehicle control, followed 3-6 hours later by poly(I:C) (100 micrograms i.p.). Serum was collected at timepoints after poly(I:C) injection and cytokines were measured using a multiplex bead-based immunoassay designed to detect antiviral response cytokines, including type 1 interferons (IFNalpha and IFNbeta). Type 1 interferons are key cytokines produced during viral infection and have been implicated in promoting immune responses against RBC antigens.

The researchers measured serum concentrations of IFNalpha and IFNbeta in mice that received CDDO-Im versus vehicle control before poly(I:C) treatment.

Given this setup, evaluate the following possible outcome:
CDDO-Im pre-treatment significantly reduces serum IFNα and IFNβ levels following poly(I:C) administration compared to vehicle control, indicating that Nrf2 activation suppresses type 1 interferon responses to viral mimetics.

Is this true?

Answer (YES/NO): YES